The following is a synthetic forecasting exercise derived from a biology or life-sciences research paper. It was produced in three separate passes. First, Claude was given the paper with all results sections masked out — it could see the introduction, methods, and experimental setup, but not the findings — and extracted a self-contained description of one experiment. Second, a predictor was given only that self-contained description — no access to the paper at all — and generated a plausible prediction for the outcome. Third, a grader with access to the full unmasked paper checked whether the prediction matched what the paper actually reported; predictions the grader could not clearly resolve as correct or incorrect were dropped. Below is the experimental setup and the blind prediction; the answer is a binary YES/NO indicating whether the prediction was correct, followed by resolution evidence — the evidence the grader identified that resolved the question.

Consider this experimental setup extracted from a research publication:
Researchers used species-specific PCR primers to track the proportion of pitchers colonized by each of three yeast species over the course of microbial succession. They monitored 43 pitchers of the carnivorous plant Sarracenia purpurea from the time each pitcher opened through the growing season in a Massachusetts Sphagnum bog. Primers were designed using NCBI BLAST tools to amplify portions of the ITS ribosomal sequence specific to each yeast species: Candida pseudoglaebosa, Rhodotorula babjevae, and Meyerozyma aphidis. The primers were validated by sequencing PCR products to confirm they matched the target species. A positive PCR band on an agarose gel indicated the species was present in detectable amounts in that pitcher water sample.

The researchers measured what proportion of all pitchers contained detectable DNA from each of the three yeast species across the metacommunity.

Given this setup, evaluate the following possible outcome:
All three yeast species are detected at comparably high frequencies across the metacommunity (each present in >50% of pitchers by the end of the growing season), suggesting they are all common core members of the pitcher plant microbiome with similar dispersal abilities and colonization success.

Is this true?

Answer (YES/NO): NO